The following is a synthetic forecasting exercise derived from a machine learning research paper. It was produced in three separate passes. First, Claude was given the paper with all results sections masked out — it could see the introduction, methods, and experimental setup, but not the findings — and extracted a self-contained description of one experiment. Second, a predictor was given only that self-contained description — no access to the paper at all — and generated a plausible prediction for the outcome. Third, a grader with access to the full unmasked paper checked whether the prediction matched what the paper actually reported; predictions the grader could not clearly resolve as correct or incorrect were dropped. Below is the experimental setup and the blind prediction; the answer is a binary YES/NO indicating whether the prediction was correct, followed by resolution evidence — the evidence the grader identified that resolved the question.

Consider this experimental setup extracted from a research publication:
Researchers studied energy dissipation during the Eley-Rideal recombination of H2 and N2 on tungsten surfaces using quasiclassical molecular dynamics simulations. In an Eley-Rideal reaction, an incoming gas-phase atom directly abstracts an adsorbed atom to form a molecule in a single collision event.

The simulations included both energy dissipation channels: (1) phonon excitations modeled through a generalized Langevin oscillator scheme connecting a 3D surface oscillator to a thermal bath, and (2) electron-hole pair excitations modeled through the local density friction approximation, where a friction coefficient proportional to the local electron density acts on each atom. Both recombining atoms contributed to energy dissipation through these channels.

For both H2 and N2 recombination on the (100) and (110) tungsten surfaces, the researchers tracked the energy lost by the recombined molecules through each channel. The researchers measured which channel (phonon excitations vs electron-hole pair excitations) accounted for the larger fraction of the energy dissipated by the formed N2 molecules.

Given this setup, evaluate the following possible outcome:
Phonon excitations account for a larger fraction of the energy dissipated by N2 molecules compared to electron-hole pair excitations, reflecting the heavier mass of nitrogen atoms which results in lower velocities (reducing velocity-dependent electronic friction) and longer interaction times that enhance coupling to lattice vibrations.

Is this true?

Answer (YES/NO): YES